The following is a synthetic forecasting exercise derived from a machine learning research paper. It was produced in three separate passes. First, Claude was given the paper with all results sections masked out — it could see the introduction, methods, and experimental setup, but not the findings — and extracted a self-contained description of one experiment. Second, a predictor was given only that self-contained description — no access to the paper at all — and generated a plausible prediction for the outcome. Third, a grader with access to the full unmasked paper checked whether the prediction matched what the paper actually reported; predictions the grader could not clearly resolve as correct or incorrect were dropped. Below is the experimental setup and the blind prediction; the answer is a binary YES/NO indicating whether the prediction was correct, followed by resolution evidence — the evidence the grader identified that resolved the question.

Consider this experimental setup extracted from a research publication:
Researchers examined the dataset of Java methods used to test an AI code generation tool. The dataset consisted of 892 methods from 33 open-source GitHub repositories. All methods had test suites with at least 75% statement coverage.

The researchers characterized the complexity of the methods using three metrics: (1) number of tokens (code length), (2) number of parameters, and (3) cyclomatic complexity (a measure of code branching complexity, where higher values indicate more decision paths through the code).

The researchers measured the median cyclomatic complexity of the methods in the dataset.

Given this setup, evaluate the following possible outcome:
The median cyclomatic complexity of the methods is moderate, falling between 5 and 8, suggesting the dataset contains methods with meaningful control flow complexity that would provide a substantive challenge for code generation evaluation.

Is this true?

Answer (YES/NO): NO